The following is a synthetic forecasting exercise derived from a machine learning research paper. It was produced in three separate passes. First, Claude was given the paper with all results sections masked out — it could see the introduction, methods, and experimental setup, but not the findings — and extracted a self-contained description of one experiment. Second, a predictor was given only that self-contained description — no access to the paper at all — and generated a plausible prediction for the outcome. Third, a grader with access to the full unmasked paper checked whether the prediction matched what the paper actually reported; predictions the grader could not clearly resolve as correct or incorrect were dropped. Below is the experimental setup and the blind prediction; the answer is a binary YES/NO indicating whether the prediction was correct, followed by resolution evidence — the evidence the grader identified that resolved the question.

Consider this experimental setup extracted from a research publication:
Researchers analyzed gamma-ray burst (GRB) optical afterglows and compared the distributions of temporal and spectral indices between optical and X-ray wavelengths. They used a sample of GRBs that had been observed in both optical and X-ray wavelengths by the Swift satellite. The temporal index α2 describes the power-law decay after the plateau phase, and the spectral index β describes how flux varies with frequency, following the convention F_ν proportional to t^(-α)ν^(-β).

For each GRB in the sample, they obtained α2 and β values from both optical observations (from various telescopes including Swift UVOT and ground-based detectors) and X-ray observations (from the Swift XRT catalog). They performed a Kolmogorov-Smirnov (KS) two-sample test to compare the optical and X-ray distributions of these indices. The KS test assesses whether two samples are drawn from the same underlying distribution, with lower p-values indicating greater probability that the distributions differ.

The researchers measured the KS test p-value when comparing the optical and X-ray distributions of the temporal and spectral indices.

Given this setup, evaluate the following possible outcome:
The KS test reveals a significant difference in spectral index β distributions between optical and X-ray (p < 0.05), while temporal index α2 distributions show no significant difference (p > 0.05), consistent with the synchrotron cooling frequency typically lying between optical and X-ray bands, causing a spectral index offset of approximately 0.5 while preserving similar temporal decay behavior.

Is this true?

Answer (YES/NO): NO